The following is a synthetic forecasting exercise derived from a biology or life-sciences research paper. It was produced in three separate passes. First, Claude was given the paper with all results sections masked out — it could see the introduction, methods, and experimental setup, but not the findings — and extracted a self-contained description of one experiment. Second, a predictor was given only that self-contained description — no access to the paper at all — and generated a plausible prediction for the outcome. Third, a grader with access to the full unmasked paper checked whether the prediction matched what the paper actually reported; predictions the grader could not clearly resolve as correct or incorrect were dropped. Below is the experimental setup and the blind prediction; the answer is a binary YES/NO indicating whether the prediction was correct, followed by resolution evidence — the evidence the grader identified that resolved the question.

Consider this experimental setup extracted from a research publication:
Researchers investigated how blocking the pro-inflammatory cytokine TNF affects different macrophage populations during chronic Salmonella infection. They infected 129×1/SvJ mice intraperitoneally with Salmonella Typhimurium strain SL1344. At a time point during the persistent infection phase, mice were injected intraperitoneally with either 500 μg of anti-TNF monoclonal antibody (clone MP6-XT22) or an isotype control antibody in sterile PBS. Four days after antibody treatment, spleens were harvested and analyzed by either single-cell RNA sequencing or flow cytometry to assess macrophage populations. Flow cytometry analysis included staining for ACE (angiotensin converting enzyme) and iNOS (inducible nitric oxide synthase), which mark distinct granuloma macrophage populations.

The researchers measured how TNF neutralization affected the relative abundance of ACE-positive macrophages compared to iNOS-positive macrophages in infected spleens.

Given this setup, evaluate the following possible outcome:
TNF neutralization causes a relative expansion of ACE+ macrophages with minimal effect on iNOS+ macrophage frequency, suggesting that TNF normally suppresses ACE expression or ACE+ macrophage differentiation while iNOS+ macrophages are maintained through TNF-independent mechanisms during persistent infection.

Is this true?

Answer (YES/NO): NO